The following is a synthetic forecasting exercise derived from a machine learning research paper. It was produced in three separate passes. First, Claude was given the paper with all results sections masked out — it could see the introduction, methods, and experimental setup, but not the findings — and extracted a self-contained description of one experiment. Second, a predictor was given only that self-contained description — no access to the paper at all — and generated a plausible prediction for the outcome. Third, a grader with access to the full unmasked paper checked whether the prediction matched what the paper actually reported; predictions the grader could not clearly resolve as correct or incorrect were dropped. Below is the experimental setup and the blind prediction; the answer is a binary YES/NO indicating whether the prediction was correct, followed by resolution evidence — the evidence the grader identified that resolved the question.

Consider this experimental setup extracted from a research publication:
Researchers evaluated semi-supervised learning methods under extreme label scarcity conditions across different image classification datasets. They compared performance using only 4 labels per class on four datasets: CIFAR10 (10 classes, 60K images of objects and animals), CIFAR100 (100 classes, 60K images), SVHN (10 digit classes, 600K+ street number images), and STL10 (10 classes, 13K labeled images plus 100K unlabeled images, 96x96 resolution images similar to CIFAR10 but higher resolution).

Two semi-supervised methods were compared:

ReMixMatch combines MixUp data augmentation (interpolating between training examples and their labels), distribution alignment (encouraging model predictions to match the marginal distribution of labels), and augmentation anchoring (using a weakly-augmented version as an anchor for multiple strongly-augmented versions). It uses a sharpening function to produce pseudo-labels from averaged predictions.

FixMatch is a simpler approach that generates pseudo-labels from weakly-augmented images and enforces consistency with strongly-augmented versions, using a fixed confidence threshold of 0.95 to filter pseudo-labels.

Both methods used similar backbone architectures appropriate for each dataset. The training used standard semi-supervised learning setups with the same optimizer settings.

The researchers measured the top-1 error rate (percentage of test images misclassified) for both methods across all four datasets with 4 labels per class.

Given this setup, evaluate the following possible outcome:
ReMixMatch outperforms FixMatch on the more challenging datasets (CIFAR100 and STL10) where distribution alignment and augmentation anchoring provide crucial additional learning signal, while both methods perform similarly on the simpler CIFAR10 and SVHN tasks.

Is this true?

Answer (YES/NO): NO